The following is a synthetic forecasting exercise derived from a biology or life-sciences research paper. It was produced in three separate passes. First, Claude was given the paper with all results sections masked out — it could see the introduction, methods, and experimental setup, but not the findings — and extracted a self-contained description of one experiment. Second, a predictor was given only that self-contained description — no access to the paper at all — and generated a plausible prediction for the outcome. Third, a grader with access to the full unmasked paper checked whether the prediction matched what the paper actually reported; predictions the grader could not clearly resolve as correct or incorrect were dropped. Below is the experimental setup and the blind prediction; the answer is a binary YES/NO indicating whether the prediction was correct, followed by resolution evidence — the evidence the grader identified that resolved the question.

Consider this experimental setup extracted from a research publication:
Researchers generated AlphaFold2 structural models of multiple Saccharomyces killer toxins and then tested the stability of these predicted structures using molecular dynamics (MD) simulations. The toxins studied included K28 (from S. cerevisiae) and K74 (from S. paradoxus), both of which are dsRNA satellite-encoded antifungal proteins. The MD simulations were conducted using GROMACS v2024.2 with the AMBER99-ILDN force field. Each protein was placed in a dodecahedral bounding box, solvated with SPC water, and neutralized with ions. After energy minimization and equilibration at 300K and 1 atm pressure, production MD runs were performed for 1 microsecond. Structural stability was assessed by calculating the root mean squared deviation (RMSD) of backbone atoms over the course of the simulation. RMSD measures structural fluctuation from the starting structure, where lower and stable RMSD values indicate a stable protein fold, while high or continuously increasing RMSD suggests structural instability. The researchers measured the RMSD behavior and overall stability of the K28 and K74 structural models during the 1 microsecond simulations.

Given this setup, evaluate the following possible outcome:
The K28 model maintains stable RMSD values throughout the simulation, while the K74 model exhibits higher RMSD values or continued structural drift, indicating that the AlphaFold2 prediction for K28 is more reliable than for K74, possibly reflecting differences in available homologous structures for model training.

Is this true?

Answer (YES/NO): NO